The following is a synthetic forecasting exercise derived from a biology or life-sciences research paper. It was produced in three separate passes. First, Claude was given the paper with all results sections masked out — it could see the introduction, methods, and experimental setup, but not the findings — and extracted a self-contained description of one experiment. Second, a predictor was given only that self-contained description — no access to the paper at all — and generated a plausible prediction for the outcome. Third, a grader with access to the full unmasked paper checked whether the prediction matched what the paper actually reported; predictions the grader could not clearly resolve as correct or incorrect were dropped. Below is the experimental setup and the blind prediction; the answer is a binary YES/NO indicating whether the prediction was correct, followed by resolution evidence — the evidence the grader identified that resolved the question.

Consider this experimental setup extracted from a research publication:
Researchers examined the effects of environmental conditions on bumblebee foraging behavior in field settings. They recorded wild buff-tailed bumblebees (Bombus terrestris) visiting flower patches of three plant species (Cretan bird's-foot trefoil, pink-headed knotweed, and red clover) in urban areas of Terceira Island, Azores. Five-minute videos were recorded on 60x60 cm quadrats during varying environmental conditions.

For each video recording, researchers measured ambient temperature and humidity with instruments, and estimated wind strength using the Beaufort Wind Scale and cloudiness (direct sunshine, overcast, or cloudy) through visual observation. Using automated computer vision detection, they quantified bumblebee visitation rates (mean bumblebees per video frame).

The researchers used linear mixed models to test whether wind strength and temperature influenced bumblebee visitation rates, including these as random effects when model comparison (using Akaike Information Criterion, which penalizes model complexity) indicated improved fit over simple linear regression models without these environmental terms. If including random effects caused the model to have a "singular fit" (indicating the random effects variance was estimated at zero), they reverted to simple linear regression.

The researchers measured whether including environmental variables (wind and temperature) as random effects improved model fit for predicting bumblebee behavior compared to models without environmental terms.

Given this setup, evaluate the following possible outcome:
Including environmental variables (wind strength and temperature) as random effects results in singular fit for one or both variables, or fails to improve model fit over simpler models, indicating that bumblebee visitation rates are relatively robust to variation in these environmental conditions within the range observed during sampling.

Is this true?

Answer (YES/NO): NO